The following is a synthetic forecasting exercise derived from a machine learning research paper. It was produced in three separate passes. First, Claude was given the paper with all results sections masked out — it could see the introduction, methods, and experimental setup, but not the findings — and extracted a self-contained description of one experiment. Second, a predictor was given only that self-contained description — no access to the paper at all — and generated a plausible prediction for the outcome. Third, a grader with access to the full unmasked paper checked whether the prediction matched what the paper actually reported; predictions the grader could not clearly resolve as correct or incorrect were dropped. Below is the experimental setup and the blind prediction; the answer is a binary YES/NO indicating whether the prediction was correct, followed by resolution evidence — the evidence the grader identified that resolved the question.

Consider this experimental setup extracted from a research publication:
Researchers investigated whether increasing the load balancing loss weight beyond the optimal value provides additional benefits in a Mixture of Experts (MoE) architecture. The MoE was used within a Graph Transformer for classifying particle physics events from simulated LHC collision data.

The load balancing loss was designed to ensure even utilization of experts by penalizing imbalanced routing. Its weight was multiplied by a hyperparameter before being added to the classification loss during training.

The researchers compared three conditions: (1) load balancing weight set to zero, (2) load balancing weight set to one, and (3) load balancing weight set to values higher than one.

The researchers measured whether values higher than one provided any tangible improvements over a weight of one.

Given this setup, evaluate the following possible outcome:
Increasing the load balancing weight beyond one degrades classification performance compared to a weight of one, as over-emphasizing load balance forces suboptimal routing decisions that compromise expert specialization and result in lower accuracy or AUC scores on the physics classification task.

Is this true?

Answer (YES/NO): NO